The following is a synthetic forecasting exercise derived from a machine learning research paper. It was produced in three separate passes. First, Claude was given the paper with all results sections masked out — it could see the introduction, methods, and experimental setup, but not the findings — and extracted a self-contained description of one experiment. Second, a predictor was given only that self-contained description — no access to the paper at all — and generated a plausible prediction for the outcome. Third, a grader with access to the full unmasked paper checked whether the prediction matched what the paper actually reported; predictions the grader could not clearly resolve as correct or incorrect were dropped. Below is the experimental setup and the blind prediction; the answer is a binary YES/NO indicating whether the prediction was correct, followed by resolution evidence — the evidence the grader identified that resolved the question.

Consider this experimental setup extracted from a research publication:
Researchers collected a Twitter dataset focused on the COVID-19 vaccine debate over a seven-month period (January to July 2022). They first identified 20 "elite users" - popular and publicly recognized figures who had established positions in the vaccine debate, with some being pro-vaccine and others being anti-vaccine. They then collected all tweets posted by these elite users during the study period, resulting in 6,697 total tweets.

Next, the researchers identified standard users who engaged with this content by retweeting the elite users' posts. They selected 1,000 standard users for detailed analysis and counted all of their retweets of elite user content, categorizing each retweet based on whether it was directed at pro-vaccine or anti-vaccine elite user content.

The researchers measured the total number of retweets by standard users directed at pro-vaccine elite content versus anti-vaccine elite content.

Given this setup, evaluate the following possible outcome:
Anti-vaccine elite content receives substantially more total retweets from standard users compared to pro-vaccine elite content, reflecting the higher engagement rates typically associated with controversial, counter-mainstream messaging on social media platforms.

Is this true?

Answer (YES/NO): YES